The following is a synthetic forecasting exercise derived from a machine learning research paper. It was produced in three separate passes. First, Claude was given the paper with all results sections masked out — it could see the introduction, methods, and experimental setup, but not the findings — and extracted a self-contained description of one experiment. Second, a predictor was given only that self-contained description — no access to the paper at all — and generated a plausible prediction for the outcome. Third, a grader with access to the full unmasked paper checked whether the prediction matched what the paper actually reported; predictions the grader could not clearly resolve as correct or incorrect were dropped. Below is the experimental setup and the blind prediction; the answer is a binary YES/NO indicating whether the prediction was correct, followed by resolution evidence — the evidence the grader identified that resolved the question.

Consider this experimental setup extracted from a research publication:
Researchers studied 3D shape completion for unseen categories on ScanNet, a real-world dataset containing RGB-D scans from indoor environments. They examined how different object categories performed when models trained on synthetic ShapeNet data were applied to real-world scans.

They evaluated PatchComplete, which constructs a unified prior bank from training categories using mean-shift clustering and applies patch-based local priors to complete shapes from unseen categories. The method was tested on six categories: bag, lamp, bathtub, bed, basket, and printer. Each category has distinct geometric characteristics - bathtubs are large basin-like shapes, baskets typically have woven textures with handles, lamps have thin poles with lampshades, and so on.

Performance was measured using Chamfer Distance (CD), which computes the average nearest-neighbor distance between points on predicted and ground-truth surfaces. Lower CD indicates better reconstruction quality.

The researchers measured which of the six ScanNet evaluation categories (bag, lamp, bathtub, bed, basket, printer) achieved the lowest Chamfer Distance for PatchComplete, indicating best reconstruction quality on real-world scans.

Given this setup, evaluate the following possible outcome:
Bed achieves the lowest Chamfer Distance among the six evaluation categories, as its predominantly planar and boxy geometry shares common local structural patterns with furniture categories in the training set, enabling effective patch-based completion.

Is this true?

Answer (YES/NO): NO